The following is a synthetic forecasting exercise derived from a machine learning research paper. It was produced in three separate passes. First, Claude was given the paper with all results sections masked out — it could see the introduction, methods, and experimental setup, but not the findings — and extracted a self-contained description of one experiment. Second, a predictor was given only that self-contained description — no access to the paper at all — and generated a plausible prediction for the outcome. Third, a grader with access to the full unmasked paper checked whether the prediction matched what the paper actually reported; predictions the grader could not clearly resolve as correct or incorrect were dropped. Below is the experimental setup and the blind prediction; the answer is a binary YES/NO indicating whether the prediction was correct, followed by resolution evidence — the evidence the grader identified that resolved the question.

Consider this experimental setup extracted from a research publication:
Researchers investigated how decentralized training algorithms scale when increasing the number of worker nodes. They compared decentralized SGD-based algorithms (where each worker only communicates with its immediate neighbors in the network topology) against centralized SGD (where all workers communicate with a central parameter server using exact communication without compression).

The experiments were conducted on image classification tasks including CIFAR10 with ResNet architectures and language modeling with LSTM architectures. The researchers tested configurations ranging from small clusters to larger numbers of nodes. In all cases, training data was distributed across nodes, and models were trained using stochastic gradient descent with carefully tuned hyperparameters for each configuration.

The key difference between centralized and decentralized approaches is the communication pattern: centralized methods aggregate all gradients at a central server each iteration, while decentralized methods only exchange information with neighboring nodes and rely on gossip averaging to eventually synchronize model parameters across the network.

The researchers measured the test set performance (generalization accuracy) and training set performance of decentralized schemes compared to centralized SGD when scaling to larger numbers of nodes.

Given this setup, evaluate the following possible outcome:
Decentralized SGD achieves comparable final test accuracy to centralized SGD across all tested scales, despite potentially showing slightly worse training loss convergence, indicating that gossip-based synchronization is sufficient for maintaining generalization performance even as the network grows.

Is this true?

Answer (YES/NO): NO